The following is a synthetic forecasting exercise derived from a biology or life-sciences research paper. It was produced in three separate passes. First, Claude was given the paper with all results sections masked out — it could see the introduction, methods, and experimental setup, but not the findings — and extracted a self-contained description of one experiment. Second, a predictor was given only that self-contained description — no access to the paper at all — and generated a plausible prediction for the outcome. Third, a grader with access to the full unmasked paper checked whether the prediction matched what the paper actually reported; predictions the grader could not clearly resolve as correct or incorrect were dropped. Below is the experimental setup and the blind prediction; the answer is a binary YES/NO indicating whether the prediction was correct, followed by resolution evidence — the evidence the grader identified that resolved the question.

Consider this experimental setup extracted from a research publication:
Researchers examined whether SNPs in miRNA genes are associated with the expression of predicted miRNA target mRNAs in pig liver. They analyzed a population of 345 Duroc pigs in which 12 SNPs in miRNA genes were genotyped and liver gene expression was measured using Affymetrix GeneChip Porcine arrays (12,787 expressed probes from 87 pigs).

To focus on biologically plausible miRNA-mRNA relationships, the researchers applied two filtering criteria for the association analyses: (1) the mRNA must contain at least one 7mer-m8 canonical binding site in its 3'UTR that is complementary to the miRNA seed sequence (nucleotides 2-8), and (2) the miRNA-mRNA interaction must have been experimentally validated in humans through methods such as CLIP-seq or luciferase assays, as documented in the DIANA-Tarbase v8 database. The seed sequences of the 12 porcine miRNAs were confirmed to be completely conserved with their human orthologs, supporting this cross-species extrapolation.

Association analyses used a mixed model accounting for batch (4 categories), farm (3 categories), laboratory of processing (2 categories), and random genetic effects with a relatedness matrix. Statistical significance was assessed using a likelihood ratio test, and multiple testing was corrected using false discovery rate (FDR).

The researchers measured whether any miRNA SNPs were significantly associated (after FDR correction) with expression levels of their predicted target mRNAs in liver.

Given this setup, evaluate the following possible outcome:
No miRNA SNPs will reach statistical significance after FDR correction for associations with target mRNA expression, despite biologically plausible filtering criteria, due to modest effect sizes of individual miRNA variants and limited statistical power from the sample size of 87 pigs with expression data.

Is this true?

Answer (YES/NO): NO